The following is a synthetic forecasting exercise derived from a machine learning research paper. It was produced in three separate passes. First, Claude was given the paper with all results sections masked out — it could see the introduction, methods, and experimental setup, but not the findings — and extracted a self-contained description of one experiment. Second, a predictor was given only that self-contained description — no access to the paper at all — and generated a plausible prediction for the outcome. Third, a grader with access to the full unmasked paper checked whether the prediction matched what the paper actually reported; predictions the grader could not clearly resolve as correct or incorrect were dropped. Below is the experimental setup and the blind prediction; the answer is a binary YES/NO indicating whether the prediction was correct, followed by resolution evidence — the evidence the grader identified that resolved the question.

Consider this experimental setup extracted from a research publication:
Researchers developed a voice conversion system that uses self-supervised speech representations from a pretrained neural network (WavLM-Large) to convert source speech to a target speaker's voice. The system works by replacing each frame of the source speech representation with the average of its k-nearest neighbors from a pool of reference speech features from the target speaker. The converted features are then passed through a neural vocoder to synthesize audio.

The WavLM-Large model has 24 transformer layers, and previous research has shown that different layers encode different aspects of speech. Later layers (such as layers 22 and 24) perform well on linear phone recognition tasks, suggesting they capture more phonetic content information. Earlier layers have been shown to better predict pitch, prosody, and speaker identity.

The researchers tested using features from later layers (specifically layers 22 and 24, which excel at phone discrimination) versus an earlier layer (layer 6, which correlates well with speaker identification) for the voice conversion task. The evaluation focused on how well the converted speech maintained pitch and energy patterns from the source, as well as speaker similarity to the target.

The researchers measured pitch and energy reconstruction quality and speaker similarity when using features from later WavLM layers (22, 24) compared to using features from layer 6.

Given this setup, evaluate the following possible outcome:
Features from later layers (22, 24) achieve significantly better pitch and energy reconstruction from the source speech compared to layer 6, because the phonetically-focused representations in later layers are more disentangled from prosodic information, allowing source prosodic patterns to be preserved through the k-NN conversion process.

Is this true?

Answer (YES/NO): NO